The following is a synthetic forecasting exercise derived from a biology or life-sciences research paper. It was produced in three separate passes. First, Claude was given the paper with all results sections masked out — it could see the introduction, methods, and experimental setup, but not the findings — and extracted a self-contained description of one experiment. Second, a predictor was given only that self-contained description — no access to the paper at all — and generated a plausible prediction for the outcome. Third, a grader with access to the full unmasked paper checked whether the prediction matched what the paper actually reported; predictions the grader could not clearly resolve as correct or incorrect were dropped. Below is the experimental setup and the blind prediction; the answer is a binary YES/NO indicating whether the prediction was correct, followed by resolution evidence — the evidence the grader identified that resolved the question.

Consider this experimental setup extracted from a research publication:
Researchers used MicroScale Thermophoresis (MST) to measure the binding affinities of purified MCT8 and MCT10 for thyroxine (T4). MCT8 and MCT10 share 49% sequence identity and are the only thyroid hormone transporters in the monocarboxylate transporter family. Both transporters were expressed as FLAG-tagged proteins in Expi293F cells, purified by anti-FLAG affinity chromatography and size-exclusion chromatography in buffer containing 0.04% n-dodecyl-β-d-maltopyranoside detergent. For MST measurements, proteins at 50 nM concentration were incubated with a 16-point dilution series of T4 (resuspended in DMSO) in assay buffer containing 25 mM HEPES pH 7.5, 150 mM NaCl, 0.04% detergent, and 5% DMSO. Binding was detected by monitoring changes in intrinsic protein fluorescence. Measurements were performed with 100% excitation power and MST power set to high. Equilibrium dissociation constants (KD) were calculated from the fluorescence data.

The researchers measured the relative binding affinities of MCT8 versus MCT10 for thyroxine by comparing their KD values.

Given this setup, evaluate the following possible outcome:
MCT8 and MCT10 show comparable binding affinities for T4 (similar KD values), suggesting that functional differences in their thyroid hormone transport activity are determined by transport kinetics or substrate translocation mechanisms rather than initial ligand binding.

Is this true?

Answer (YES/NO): YES